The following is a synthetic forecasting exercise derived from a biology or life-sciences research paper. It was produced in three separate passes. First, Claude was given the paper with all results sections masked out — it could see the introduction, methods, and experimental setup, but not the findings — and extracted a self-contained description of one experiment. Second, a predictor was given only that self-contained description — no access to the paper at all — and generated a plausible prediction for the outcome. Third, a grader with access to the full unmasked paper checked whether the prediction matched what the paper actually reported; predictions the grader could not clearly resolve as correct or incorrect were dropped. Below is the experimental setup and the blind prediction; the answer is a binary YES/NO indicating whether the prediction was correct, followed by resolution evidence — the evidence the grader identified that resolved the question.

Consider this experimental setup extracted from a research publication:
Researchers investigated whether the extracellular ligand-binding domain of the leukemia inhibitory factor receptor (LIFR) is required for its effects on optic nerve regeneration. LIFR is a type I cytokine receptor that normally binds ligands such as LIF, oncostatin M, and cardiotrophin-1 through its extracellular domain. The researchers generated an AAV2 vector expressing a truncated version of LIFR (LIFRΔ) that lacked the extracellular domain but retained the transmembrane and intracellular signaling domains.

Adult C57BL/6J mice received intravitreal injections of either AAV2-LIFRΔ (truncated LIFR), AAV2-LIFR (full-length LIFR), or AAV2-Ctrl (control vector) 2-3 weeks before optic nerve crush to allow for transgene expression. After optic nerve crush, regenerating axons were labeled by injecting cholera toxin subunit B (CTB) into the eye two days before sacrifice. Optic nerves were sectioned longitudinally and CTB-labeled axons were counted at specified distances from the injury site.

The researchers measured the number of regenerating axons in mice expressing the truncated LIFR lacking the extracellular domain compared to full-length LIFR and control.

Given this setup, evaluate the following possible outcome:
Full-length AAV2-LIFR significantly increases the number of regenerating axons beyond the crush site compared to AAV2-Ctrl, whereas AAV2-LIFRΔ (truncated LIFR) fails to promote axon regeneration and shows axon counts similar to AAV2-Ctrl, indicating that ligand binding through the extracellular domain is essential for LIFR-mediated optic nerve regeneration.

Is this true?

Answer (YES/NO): NO